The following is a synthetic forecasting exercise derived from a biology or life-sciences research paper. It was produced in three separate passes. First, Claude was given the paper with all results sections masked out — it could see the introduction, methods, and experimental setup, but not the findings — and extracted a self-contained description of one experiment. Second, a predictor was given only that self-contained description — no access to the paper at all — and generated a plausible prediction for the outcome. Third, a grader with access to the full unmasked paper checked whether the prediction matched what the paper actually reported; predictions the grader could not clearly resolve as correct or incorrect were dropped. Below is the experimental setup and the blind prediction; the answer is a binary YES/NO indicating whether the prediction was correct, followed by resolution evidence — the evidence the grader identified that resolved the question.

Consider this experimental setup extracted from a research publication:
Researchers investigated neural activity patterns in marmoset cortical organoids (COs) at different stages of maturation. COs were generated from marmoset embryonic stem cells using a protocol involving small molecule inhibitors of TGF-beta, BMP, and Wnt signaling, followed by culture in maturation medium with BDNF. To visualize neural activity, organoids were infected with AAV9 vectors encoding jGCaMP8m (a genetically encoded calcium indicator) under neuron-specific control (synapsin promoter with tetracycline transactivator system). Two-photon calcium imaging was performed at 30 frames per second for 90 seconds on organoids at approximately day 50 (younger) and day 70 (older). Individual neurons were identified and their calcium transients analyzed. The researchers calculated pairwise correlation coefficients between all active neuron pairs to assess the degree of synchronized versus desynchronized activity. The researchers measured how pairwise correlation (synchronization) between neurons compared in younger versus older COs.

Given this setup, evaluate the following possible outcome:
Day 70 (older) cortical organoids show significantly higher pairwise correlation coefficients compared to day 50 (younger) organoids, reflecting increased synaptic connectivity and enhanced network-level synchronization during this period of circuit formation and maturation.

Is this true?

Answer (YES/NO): NO